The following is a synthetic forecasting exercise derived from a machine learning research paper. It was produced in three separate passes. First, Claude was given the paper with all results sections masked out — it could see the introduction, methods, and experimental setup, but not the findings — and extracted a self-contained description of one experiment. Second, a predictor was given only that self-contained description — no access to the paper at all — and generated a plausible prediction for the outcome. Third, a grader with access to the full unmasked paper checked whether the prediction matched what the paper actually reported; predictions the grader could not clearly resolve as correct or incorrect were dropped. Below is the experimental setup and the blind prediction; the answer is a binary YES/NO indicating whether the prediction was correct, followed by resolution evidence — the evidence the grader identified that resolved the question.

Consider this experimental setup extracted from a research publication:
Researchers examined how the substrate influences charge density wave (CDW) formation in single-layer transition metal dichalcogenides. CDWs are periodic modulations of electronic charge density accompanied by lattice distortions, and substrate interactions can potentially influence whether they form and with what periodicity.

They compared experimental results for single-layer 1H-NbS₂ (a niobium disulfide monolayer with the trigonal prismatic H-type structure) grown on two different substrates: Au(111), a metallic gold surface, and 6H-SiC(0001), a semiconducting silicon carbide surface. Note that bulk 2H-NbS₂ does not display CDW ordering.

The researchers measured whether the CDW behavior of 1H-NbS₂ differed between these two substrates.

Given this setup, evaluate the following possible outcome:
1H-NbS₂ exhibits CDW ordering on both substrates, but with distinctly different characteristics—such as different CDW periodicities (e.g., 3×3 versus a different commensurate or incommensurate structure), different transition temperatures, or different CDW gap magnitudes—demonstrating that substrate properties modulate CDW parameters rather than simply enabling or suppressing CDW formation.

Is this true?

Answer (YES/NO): NO